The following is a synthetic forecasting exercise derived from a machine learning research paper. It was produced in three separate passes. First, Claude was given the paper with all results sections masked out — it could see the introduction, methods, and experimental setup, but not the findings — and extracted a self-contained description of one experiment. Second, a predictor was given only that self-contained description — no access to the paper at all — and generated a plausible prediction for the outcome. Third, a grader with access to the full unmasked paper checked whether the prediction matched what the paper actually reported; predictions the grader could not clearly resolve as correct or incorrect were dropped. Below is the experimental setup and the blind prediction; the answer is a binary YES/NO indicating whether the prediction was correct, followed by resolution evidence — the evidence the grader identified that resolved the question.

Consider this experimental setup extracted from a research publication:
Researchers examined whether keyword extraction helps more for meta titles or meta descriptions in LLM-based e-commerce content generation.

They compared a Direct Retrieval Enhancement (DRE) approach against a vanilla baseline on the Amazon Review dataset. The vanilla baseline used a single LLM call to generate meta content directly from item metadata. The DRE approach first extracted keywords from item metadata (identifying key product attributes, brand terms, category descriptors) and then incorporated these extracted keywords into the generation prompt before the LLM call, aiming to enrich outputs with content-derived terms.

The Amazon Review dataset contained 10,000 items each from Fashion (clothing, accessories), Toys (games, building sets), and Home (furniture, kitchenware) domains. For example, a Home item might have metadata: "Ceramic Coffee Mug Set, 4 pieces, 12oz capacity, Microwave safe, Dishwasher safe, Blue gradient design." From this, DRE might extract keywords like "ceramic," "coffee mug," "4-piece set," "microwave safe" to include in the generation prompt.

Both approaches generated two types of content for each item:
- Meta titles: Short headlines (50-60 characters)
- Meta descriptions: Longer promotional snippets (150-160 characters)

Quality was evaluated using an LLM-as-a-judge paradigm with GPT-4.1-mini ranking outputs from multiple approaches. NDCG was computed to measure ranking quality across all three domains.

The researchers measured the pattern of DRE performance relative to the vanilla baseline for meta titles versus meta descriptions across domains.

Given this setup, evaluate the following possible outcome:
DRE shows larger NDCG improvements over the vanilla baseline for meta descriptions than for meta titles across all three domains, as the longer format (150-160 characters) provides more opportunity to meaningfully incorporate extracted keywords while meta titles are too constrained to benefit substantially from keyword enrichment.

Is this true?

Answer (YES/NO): YES